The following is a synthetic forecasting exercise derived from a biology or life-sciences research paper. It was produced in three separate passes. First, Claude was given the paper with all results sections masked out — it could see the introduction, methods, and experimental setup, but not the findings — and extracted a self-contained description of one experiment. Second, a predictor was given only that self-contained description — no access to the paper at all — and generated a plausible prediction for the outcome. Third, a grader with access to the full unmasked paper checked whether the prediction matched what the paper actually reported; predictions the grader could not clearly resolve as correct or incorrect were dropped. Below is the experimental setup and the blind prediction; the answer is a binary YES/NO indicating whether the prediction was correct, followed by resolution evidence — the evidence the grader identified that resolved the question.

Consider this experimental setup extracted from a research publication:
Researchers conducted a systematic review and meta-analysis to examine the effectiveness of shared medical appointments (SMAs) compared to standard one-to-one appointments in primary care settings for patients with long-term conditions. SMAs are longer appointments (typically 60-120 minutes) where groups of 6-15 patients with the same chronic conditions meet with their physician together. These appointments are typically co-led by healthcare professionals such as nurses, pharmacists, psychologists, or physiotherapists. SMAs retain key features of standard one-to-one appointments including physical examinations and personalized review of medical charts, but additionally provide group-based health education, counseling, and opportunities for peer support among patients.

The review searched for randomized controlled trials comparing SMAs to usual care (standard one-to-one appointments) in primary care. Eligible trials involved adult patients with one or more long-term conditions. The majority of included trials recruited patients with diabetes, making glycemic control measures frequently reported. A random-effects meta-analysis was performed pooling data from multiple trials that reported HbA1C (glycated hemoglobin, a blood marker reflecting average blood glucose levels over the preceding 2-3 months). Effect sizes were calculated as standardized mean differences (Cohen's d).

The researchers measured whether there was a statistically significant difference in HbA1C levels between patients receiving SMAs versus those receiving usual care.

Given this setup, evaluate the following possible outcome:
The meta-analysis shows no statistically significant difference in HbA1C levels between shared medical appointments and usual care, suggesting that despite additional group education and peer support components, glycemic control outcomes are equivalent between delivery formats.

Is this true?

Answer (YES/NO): YES